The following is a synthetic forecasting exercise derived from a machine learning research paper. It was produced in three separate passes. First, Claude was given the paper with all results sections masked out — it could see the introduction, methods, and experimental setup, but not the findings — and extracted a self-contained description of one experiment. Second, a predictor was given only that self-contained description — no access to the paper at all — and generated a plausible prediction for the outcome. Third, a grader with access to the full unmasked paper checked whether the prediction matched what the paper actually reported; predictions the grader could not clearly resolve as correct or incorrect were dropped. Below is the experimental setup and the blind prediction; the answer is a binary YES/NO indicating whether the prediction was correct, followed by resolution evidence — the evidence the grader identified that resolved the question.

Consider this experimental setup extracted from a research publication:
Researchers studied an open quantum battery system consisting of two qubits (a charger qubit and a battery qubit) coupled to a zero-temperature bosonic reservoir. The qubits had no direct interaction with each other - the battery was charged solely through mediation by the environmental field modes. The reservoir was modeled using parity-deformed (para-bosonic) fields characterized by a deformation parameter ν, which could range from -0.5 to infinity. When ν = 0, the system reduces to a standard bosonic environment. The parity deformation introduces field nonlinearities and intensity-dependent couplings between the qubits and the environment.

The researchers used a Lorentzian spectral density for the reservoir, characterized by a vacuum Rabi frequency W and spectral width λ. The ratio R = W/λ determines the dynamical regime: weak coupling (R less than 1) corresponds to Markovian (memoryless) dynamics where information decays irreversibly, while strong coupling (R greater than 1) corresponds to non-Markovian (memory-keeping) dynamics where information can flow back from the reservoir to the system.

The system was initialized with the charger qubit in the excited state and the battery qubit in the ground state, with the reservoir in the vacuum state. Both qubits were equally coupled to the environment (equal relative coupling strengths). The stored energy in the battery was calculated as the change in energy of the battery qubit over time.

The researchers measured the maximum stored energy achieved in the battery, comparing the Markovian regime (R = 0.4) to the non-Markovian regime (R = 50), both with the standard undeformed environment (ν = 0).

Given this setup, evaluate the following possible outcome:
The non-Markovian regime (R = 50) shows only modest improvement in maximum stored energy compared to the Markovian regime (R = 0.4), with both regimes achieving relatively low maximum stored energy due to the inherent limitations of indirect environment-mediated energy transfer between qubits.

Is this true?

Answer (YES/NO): NO